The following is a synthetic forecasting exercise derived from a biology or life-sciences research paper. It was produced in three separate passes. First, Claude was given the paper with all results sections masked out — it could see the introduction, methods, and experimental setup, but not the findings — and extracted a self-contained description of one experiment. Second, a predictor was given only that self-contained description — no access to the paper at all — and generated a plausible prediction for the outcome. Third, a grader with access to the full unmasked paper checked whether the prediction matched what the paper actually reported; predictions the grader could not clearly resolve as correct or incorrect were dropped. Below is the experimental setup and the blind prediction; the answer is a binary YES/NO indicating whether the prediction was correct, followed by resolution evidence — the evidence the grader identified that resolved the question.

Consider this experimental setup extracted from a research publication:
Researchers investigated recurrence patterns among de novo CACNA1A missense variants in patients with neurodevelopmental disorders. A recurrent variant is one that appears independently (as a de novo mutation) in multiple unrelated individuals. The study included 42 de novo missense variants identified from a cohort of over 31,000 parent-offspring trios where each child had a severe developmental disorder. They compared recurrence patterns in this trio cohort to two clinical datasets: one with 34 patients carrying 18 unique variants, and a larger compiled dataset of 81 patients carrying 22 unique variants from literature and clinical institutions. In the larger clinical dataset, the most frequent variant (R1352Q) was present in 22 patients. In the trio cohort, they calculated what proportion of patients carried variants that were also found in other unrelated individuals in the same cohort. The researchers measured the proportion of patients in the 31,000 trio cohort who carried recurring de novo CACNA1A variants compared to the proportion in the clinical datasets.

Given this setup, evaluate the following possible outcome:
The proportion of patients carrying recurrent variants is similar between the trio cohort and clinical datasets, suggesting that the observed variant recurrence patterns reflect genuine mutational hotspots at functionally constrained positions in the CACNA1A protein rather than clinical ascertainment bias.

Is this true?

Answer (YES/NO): NO